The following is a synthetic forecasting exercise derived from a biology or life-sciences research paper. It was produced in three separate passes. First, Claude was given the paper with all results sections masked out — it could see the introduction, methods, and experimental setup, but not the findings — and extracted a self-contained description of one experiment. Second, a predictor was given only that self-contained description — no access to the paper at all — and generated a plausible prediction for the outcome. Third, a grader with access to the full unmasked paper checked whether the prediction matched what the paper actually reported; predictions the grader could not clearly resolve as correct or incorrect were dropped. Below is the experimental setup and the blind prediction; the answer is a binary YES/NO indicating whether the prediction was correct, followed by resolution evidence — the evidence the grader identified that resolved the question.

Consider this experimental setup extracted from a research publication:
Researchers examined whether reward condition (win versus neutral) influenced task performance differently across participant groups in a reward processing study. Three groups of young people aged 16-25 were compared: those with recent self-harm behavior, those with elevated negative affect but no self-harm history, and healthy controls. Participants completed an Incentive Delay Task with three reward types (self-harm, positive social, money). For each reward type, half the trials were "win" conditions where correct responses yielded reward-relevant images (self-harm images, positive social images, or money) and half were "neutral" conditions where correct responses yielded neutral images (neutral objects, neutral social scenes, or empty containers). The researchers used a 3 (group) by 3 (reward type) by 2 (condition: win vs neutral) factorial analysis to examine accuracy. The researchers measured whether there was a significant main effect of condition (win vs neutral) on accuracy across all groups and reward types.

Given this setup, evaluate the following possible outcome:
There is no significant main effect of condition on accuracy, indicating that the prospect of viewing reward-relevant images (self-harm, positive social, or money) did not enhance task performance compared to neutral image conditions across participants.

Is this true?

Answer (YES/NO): NO